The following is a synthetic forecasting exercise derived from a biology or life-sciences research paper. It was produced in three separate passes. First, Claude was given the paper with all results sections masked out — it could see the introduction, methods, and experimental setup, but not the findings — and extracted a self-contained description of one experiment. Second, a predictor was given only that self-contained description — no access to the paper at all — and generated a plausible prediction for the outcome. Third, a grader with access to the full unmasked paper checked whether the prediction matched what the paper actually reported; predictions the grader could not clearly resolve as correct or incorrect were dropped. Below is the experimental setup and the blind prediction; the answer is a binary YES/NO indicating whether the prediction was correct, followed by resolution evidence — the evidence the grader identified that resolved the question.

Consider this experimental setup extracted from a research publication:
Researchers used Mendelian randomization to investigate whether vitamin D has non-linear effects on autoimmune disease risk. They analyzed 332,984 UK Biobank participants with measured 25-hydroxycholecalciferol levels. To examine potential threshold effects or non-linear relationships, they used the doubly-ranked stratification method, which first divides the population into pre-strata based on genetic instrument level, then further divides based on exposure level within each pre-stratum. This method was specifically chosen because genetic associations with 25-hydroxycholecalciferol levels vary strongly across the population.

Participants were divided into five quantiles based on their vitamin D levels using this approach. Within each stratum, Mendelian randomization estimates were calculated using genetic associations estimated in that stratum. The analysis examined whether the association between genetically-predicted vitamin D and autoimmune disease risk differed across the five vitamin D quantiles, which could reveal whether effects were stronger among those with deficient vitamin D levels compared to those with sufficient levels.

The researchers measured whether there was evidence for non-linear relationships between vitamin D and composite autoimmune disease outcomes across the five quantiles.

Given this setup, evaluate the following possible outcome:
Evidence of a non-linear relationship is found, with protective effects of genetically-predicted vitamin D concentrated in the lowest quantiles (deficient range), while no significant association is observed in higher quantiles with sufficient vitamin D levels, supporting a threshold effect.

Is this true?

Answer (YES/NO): NO